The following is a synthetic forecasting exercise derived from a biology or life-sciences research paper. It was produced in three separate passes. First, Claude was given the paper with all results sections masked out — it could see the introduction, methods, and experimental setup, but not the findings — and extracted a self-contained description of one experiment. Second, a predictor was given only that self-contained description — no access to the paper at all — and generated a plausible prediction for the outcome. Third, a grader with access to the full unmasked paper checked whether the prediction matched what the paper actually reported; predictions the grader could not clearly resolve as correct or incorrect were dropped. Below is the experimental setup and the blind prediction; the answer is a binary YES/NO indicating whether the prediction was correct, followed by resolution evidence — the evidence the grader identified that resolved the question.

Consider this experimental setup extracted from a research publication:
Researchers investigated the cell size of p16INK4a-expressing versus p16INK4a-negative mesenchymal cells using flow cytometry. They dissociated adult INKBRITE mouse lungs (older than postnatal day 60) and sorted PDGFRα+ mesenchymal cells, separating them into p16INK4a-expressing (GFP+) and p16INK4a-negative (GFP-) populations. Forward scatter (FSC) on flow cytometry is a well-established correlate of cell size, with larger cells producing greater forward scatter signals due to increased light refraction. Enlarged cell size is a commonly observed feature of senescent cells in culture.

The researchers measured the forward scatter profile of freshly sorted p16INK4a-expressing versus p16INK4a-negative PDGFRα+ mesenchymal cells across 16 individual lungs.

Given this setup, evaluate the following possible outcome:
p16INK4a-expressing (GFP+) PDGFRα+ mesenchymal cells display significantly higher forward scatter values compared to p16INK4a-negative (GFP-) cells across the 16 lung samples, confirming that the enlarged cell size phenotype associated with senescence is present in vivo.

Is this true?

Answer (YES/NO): YES